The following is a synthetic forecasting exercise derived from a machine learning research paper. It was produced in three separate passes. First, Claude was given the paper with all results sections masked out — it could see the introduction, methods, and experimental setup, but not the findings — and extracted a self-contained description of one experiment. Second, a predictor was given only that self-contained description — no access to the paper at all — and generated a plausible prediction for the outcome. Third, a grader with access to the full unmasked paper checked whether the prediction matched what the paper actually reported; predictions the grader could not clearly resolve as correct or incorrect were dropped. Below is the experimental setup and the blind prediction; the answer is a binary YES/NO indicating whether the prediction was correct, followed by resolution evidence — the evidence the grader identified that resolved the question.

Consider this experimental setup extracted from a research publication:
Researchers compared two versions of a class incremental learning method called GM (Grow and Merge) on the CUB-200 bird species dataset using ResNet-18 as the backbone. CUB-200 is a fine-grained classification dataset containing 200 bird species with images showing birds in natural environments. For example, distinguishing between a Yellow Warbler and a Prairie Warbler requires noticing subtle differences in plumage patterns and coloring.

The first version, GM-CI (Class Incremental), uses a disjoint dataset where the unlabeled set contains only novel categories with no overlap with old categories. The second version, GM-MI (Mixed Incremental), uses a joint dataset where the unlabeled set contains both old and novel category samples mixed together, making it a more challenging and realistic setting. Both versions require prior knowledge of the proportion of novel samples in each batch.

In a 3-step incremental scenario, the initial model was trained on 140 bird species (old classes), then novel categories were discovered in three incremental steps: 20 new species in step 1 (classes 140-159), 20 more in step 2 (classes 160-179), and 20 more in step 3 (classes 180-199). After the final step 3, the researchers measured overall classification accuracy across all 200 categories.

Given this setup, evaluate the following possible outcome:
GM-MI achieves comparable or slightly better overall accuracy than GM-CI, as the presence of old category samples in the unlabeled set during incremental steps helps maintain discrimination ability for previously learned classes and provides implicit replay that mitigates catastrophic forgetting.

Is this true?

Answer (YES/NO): NO